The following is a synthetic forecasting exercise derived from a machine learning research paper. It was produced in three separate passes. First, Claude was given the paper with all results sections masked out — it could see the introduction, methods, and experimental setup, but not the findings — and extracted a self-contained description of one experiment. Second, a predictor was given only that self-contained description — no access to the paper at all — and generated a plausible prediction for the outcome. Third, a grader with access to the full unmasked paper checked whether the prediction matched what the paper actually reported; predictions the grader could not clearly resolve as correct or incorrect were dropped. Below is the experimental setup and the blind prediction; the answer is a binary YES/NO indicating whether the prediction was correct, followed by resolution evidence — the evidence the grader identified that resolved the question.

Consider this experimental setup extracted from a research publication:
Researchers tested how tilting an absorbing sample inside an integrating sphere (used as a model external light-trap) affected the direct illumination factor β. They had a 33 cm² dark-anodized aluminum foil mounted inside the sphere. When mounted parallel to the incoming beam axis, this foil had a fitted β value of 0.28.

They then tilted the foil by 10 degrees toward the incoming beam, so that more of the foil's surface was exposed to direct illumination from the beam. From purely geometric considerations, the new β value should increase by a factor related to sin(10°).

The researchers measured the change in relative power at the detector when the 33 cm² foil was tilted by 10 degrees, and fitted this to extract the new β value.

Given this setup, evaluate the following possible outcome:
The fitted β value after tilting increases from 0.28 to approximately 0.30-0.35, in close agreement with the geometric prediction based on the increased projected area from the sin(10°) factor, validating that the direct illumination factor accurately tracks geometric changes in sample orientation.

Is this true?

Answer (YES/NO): YES